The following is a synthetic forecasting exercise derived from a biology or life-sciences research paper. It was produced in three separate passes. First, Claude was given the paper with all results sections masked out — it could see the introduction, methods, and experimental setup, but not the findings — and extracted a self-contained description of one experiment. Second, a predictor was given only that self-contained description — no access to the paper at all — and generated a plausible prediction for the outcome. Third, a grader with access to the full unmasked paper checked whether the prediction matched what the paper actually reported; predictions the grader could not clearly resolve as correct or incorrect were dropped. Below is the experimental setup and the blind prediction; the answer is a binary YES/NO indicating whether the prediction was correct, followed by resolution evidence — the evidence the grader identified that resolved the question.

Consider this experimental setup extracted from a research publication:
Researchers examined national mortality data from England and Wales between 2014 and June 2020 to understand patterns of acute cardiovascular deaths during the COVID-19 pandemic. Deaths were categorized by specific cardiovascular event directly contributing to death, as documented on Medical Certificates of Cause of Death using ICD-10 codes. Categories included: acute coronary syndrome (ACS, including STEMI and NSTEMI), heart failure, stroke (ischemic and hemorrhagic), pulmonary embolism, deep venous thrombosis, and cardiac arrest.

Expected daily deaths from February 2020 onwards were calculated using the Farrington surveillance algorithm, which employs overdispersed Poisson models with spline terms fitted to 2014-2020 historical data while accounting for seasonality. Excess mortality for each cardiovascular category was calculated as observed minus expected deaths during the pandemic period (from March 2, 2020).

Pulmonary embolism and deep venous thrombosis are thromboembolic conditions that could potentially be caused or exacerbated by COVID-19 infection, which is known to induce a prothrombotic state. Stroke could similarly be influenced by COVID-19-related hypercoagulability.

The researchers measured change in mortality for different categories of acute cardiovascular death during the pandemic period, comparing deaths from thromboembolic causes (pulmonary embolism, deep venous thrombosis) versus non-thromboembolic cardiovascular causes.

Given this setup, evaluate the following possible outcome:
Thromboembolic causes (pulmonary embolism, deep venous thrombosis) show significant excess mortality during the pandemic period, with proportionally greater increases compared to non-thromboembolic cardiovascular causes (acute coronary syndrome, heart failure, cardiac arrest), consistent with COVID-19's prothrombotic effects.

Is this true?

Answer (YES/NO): YES